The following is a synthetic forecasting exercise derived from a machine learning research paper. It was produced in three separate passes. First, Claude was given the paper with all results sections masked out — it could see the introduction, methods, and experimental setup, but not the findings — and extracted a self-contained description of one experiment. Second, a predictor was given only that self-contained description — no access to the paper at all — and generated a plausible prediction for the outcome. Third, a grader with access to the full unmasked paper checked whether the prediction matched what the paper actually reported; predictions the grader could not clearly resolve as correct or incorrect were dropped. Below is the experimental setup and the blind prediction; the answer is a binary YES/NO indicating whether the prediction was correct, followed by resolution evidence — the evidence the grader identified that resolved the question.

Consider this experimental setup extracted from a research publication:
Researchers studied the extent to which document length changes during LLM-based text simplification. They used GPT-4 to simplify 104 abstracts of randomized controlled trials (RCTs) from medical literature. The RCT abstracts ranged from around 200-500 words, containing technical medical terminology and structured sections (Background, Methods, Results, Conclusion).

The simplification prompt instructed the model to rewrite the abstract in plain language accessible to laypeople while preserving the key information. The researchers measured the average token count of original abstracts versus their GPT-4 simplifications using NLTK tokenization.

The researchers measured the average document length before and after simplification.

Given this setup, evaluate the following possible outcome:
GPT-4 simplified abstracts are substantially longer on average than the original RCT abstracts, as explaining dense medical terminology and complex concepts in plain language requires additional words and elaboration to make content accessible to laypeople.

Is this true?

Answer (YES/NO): NO